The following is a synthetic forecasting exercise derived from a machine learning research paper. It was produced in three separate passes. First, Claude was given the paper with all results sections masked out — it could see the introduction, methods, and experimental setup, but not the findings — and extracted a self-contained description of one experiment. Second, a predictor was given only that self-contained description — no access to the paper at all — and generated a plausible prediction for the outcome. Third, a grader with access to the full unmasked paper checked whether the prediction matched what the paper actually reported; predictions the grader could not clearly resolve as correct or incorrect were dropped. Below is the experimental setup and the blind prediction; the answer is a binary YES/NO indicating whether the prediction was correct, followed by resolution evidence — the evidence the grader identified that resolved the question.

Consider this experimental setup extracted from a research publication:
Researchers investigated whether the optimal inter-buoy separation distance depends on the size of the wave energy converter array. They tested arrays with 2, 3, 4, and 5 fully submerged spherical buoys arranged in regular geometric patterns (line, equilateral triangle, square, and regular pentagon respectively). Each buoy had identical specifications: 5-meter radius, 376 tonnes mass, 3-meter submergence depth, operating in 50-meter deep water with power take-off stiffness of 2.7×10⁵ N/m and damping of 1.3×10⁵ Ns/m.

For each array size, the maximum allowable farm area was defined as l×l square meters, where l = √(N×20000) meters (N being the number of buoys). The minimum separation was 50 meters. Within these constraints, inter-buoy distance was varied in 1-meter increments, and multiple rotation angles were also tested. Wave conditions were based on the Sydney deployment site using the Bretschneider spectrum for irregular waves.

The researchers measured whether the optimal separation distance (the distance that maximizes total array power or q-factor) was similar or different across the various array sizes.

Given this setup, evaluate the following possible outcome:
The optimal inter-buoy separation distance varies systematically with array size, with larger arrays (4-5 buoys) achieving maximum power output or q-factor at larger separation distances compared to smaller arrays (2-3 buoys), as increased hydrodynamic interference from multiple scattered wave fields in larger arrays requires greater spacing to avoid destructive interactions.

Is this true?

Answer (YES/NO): YES